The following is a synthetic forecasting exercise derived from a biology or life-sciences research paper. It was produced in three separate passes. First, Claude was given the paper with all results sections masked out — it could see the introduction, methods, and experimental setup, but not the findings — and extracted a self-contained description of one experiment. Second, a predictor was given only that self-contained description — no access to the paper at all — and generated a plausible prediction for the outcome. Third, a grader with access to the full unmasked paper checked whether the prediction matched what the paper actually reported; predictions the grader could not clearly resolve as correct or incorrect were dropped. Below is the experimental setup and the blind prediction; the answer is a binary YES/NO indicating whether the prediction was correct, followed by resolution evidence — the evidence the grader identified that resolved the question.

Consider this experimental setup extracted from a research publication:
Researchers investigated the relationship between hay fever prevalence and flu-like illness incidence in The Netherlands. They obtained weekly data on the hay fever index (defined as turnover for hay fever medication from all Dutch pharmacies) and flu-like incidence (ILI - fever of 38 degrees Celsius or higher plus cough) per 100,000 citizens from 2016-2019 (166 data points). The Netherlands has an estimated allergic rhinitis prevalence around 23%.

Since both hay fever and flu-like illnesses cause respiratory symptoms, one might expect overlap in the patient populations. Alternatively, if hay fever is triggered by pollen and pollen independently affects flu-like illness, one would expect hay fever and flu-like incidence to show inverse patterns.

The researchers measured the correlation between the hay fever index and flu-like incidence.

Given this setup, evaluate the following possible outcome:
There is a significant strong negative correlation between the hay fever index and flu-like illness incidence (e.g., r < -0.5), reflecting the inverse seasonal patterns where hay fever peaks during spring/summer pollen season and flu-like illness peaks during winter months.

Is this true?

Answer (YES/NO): NO